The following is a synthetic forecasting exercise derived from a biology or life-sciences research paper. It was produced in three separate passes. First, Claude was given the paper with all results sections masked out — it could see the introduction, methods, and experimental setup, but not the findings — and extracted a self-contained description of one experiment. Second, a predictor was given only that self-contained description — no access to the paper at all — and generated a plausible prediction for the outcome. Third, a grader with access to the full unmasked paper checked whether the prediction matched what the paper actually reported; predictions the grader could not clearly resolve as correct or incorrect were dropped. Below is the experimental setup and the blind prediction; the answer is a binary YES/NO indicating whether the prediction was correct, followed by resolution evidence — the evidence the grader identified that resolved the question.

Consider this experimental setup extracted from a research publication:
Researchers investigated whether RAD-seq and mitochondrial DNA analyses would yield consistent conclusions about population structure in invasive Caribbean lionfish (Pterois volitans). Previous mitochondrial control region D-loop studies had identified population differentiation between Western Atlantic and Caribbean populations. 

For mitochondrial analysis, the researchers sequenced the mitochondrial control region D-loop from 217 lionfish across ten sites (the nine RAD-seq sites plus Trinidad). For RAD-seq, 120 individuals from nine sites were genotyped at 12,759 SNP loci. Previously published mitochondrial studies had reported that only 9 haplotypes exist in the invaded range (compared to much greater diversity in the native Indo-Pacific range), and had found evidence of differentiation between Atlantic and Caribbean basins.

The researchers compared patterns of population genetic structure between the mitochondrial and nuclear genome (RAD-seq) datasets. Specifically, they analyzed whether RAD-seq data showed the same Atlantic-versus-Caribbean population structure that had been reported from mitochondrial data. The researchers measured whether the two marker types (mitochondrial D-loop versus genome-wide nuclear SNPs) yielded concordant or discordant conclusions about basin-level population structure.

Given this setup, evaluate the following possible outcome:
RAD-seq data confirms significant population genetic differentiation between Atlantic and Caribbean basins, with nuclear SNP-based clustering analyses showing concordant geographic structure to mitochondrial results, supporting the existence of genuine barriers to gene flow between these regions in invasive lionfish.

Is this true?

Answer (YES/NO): NO